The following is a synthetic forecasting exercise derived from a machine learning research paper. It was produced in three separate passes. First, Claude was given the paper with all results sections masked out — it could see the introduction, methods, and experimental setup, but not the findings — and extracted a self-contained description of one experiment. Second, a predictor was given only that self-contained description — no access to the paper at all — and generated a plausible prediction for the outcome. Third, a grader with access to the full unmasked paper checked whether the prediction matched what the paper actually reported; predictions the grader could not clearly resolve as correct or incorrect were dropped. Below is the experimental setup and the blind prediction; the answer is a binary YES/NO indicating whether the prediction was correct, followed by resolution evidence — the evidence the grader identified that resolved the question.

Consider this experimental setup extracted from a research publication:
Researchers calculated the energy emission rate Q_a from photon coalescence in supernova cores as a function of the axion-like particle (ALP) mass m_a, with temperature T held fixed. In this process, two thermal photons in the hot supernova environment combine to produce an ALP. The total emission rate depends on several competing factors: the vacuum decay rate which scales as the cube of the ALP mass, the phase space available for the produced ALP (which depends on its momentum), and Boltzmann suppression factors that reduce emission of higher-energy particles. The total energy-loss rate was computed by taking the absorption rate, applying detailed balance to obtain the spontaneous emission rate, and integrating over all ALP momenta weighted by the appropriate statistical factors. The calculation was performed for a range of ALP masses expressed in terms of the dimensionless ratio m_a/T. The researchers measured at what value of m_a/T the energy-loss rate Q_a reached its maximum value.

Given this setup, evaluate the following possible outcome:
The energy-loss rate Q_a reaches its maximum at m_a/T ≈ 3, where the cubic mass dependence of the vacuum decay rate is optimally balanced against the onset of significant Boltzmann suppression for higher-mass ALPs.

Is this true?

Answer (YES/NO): NO